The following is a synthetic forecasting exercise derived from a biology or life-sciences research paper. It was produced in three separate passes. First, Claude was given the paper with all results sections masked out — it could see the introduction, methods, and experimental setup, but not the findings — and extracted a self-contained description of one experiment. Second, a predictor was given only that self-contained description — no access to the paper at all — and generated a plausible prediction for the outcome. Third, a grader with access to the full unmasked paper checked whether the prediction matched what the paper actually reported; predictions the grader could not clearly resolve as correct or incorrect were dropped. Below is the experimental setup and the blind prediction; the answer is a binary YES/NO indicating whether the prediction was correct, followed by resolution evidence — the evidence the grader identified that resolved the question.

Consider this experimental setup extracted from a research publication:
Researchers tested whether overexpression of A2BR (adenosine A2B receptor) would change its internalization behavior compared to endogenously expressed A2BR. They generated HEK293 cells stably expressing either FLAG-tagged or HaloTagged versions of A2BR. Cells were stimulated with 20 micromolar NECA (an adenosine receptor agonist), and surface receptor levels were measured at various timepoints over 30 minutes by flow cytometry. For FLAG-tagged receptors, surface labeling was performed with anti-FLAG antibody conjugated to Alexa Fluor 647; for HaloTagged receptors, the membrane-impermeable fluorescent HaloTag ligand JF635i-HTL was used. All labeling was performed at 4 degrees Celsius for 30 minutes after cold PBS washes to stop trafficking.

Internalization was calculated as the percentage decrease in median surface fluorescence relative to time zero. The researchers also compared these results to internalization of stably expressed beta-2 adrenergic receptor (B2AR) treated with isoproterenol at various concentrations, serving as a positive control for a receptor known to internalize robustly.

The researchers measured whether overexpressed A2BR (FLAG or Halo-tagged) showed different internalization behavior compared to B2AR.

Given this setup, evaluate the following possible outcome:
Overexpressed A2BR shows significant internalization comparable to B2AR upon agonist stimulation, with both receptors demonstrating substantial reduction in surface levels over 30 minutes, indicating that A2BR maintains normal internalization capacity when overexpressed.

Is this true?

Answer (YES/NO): NO